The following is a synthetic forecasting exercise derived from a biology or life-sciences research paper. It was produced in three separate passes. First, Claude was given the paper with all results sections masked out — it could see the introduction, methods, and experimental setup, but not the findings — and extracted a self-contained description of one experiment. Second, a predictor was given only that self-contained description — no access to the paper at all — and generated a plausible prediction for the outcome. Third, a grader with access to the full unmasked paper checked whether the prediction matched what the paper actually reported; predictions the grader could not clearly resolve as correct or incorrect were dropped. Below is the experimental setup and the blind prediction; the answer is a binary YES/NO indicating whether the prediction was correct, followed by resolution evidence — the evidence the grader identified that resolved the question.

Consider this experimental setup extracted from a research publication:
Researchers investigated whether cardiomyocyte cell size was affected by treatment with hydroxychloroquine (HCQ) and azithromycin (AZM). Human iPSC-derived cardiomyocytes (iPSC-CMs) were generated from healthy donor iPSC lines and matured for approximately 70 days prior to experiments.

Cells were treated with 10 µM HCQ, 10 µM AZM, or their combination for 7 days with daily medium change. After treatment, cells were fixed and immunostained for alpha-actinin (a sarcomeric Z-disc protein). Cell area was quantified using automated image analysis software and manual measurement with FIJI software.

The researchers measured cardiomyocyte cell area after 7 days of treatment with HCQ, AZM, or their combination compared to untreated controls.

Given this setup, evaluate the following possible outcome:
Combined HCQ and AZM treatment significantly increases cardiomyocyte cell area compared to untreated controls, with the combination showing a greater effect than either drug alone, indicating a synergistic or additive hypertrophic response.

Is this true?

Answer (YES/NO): NO